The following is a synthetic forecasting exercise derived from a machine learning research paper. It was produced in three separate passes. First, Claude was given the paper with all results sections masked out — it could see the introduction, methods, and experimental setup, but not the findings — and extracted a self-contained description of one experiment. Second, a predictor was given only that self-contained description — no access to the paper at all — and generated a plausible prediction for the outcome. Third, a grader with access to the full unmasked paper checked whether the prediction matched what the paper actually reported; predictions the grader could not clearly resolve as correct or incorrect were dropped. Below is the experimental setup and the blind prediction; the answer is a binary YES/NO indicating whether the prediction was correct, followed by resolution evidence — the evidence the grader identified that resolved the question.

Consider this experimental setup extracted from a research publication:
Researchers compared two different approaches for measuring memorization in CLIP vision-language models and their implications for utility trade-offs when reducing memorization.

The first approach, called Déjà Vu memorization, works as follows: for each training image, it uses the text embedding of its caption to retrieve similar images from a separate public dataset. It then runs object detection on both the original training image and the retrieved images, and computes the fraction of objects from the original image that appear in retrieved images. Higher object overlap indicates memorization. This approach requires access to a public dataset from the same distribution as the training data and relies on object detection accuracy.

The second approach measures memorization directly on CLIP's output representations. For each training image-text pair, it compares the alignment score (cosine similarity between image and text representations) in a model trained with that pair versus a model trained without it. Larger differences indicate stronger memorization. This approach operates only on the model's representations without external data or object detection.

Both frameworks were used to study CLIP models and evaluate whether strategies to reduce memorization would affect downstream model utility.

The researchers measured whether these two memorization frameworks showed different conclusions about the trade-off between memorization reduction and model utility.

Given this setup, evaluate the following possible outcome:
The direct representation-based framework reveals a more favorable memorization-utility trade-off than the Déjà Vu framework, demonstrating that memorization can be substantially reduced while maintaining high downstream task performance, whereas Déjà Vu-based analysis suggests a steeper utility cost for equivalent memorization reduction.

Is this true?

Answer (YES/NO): YES